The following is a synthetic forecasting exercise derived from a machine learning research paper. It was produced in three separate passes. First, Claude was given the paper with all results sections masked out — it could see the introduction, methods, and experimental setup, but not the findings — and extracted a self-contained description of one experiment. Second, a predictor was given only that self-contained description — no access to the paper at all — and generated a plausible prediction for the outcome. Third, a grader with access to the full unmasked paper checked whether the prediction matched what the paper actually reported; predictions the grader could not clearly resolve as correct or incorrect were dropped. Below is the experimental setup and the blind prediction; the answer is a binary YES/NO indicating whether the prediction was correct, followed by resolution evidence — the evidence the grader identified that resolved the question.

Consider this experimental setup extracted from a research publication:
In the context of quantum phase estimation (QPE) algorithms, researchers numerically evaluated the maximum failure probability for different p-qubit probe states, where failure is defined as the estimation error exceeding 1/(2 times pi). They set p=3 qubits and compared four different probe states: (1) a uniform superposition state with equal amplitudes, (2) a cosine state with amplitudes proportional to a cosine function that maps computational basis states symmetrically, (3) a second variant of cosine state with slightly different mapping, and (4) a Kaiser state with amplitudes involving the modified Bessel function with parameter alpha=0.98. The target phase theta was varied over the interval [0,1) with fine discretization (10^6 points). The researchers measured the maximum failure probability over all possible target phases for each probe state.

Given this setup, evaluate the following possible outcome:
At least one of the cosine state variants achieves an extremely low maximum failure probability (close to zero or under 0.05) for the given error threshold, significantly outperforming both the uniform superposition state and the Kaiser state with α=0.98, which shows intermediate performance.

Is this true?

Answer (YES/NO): NO